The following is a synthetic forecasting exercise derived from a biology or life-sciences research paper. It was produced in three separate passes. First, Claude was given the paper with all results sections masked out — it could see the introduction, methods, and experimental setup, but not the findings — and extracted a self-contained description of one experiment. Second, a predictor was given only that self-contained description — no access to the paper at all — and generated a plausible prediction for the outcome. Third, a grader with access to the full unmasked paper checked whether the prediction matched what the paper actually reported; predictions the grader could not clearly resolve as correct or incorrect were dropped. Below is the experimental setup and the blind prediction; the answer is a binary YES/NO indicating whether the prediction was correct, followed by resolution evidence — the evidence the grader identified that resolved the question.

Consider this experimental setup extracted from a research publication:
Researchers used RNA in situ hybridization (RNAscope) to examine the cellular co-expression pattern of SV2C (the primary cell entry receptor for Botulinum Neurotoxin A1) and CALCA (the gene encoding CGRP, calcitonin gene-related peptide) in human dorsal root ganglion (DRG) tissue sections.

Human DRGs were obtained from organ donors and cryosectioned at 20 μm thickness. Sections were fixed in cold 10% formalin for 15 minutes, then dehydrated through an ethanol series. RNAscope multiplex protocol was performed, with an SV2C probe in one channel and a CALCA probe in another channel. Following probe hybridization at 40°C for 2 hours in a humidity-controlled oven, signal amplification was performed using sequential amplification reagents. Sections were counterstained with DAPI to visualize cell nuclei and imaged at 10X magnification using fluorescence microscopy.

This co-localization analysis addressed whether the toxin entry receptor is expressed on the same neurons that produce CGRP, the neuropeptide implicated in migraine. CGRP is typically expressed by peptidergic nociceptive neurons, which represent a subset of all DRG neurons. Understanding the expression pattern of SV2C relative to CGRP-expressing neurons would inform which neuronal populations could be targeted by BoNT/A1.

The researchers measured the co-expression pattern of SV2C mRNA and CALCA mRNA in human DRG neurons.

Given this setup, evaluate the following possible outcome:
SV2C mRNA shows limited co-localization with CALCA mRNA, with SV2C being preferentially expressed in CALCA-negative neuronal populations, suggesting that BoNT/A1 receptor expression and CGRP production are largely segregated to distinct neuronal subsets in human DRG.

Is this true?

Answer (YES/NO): NO